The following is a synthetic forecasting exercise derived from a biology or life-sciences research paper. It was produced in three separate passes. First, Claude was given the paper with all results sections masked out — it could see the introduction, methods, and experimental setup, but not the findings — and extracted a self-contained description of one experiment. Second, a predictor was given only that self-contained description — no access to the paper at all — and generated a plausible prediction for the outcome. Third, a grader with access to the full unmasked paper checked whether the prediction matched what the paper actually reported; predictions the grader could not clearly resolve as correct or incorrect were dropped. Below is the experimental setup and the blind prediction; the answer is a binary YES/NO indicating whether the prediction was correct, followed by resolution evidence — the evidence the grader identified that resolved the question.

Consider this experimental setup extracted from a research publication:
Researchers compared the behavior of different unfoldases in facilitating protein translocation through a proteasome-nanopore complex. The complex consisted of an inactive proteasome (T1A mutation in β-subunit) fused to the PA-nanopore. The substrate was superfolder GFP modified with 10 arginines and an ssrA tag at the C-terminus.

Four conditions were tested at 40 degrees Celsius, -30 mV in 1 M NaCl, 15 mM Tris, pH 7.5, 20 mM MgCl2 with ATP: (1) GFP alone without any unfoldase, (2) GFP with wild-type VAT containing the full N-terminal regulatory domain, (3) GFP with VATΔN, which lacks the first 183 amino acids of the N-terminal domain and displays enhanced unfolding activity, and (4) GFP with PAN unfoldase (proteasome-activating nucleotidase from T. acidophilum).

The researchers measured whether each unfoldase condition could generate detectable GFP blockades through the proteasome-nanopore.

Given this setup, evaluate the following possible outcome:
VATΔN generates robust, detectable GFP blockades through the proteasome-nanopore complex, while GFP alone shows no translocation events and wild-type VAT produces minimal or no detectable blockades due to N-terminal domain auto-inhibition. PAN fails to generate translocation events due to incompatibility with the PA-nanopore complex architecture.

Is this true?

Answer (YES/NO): NO